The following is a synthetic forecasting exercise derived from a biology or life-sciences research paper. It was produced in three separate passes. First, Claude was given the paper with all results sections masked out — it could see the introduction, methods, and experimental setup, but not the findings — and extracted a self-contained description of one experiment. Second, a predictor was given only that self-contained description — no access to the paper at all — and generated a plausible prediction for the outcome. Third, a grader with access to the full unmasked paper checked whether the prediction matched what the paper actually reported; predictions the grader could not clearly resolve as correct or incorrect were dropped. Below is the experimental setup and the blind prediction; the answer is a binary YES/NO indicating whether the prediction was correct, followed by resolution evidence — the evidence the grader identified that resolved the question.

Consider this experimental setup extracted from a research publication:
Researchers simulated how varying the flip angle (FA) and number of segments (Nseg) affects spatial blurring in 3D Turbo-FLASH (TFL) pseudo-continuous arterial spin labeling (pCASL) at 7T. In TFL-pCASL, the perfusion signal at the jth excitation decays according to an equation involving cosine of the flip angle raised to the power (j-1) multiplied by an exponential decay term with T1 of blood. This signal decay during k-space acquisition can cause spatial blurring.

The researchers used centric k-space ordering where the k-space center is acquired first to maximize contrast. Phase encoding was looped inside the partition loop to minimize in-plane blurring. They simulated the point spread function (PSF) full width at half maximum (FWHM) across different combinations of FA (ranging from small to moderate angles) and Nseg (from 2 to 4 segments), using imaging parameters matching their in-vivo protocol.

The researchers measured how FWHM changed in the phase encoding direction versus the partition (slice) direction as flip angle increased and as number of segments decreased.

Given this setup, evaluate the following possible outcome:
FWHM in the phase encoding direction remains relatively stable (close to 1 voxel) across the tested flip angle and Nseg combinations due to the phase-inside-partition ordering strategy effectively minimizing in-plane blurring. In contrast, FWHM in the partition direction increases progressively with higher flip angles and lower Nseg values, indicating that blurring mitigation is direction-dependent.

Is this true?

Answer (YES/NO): YES